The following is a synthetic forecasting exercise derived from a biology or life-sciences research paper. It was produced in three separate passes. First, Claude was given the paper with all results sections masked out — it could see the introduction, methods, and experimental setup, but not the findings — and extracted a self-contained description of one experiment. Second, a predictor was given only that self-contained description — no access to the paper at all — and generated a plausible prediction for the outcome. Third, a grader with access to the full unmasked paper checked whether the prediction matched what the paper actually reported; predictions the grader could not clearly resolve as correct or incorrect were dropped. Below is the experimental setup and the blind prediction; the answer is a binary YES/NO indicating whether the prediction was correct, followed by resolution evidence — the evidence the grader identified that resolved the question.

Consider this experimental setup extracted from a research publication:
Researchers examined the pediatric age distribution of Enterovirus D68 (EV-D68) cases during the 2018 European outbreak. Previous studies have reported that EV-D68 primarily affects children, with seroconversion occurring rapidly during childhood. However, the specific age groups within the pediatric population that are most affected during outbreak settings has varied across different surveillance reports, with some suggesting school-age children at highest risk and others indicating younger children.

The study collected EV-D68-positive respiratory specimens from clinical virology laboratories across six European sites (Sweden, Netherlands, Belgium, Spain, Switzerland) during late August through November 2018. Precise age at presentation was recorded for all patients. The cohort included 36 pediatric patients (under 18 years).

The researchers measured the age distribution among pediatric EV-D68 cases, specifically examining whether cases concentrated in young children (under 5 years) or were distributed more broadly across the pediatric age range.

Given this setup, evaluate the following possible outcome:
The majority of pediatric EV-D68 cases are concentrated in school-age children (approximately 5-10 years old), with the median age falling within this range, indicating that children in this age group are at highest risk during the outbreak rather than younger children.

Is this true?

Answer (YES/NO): NO